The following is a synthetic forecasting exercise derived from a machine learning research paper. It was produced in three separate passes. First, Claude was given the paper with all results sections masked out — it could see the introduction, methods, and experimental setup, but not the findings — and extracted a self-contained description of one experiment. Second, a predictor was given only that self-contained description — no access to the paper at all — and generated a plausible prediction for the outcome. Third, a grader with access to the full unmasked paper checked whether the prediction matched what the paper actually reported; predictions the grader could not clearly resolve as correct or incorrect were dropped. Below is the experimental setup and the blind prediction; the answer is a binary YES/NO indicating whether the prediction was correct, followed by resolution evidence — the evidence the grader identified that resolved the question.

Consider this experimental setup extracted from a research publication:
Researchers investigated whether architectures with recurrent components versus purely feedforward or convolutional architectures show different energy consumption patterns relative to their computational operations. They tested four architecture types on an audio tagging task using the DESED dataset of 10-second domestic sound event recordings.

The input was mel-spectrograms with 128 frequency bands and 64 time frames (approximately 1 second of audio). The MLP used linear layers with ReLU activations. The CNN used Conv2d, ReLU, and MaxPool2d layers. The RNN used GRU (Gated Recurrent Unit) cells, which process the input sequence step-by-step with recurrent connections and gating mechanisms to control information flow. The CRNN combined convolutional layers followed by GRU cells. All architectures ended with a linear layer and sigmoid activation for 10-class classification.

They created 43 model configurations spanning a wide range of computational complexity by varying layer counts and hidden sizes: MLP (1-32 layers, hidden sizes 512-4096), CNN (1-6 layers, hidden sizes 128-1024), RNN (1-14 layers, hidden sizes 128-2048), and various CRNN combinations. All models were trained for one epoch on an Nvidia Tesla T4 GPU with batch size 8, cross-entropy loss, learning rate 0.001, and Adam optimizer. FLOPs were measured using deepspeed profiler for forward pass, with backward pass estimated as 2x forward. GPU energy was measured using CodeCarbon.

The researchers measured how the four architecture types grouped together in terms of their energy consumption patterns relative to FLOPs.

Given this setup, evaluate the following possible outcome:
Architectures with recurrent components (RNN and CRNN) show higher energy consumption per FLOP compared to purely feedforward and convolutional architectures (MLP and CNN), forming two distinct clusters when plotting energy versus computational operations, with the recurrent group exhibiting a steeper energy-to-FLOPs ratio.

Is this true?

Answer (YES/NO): NO